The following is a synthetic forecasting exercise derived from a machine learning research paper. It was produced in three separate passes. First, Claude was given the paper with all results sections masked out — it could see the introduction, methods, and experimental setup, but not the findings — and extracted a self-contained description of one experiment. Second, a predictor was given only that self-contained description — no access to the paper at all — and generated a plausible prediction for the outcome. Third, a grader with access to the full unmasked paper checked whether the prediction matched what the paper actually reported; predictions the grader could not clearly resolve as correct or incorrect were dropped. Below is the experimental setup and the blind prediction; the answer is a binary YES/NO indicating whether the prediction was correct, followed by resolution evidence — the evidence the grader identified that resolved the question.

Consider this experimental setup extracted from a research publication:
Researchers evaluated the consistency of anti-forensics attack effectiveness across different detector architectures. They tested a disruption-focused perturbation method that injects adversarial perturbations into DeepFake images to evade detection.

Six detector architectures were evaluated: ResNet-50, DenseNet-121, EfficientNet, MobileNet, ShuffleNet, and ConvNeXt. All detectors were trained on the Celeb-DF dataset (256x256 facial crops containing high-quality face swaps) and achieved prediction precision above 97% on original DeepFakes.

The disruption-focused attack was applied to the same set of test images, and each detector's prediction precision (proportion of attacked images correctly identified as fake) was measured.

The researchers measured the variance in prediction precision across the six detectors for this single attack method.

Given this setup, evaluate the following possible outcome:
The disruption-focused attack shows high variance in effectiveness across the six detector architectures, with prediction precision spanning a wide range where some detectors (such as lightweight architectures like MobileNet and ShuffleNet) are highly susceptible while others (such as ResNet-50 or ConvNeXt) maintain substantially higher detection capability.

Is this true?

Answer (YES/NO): NO